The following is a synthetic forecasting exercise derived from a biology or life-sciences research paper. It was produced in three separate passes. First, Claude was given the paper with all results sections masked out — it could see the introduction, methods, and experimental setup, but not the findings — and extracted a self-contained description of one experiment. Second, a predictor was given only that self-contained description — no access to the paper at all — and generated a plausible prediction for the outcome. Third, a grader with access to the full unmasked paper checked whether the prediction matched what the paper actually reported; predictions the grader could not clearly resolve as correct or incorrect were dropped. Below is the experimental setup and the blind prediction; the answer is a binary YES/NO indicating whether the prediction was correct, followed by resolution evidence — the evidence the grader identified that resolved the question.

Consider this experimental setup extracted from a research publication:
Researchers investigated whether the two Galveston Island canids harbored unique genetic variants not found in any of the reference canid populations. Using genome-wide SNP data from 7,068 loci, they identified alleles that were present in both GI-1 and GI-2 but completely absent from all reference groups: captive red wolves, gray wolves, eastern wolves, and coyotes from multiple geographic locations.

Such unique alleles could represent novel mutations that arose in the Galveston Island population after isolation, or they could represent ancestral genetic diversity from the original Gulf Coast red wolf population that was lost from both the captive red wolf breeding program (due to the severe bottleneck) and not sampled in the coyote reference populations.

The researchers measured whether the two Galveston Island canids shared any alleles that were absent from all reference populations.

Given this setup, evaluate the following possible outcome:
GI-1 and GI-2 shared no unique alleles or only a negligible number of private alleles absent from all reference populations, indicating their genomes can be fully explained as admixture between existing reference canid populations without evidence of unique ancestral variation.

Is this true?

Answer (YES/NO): NO